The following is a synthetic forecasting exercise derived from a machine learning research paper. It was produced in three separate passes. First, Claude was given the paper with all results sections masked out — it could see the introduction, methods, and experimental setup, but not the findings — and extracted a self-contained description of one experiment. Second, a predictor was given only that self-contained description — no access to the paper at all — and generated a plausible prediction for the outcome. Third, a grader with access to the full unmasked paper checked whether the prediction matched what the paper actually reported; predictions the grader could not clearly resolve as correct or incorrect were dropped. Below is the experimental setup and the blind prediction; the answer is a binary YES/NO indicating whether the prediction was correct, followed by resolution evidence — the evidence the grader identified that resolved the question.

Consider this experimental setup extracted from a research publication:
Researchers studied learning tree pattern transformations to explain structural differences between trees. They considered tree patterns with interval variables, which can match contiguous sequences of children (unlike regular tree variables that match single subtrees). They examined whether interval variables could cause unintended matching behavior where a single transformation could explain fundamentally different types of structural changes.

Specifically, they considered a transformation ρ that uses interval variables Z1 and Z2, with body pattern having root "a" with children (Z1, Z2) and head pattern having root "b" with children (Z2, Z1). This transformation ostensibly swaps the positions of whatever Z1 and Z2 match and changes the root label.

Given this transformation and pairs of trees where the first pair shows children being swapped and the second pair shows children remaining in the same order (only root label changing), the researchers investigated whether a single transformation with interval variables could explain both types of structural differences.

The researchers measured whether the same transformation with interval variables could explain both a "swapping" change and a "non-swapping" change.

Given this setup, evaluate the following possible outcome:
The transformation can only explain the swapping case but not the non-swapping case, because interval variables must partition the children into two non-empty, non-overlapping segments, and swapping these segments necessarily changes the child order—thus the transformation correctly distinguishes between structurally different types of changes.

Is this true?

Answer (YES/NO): NO